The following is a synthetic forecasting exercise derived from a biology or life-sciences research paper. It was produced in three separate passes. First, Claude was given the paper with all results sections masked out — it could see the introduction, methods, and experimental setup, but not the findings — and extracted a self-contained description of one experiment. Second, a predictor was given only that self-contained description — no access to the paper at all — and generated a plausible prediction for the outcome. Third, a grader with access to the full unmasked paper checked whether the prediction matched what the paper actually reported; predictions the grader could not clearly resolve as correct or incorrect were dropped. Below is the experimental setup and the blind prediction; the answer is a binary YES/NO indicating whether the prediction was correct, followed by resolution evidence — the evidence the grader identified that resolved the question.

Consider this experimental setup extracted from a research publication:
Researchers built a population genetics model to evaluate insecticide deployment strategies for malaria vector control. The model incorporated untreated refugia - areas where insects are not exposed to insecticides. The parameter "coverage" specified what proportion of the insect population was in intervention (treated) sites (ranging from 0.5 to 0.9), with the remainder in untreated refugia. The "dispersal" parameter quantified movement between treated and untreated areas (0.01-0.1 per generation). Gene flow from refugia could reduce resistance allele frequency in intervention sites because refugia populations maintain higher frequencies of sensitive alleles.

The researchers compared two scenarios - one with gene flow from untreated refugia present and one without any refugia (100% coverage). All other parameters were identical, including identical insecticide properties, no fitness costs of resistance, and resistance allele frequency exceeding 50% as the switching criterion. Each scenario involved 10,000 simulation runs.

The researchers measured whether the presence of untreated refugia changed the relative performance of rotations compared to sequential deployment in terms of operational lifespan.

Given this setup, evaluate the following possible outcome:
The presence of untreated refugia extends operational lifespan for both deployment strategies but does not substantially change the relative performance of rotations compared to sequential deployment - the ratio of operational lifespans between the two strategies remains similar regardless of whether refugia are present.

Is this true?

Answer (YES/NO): NO